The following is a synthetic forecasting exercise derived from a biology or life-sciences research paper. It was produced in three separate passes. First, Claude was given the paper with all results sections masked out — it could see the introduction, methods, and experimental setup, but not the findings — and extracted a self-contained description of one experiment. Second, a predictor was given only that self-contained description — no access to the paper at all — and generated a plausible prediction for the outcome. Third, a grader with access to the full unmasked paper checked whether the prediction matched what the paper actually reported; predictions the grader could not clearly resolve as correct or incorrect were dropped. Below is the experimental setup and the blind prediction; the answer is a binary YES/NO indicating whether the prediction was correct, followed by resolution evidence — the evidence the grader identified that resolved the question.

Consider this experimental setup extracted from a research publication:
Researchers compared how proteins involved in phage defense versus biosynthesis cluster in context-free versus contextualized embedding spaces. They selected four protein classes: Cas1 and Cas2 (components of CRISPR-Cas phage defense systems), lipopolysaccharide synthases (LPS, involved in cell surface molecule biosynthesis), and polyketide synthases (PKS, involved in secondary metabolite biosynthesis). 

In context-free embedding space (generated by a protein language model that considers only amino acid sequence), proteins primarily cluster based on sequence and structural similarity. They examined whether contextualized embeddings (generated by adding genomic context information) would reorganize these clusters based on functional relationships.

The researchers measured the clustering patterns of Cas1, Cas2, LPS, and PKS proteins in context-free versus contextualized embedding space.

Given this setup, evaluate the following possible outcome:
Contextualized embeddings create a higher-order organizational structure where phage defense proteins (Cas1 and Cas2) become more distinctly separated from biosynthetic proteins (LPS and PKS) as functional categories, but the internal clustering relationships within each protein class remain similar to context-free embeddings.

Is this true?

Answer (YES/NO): NO